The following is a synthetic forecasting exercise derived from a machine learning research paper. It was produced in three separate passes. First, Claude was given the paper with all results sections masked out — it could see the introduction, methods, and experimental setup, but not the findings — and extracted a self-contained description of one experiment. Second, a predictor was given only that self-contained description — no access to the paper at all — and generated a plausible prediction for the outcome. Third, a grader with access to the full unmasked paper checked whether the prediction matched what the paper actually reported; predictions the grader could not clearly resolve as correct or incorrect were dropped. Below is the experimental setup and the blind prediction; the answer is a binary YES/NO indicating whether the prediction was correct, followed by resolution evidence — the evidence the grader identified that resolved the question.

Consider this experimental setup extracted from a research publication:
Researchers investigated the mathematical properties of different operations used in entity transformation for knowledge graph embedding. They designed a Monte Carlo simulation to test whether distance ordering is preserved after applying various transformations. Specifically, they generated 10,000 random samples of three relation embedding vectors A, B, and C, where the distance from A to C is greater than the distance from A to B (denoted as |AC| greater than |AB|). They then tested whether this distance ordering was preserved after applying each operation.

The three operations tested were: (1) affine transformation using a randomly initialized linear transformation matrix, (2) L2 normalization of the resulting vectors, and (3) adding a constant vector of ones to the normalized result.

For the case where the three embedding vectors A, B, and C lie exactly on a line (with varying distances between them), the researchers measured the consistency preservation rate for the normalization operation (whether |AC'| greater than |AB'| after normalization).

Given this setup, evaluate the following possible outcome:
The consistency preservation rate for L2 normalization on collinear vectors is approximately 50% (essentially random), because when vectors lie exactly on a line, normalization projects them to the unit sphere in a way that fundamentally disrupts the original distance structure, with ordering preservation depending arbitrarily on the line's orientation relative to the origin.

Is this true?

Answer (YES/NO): NO